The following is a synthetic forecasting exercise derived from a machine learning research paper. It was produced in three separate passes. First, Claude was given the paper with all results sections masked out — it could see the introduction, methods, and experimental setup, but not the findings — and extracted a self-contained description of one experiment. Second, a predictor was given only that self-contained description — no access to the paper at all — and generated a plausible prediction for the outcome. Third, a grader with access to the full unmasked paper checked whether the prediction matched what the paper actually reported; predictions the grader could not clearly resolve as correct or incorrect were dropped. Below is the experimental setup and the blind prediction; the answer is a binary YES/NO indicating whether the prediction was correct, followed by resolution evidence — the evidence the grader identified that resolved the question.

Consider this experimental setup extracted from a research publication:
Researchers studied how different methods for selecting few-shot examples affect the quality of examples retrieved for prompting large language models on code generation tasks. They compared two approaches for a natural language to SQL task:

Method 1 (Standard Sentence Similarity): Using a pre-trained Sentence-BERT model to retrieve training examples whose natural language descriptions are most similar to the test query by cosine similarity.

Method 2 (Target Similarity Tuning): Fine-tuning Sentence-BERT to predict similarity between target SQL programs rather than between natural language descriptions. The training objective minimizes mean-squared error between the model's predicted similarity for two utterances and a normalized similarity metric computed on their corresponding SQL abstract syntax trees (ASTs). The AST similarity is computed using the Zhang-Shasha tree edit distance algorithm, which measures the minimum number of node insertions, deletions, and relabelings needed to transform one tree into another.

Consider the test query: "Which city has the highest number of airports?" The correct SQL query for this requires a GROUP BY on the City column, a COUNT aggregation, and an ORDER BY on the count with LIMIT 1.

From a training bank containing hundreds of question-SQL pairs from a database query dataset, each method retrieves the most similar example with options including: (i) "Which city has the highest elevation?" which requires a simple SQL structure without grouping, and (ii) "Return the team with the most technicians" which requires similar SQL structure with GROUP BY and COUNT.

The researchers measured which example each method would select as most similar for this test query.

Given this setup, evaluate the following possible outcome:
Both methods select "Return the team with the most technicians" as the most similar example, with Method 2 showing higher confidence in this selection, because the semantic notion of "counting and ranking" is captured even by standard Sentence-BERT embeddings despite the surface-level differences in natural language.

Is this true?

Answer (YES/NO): NO